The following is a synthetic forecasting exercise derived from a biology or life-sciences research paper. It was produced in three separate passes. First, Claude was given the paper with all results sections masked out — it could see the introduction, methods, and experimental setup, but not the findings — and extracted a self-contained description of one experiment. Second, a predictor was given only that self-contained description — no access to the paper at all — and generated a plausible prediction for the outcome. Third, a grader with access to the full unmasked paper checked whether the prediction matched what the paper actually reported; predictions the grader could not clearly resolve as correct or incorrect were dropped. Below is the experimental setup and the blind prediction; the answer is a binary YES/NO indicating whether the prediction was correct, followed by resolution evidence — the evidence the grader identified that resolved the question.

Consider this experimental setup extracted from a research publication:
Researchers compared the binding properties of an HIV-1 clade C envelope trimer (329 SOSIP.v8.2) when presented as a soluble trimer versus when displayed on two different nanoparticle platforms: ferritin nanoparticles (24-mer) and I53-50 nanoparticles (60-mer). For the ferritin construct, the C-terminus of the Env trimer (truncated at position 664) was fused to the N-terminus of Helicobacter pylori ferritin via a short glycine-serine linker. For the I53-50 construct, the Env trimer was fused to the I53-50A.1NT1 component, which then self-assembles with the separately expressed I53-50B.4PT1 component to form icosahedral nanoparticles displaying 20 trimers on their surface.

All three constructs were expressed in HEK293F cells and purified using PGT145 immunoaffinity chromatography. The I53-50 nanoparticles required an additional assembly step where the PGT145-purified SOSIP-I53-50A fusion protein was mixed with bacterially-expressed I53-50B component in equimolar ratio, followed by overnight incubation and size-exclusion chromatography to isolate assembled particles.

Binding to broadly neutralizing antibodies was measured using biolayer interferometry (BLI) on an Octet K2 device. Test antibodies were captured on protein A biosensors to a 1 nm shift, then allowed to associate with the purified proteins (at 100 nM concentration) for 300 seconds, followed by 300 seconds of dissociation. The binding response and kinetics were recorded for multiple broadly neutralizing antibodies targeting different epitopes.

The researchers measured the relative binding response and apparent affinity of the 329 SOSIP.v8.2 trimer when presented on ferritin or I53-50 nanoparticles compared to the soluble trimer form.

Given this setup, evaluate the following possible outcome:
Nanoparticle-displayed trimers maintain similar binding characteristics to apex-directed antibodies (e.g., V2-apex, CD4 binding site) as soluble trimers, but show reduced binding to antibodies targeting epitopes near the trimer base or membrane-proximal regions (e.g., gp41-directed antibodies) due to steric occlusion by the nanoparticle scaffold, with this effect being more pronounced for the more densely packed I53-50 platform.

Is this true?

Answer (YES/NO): NO